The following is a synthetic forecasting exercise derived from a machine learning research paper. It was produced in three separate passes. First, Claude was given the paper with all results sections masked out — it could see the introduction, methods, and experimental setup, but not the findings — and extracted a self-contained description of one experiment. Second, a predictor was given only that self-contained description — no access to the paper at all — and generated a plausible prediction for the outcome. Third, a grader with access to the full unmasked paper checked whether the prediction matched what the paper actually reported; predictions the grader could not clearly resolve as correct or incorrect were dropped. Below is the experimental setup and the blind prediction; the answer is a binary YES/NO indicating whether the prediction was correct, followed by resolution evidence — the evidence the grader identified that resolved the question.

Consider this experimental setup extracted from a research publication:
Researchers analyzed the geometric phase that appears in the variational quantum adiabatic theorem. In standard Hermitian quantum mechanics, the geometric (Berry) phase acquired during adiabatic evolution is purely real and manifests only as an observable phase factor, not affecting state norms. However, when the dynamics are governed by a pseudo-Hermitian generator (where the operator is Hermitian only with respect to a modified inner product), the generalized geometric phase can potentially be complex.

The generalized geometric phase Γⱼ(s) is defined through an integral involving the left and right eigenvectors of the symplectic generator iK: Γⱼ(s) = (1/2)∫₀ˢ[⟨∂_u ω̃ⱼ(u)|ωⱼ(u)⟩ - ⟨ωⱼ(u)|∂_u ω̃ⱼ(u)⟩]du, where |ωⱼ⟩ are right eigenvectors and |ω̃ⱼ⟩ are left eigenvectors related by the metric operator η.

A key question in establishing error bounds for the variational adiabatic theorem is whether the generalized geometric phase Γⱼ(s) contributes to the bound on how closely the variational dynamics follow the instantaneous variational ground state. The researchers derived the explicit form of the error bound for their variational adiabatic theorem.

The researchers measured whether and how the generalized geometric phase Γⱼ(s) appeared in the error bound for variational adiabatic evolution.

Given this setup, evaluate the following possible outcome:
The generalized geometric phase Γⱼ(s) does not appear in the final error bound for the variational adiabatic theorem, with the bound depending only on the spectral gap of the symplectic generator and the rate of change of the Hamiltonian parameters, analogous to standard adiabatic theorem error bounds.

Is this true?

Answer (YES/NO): NO